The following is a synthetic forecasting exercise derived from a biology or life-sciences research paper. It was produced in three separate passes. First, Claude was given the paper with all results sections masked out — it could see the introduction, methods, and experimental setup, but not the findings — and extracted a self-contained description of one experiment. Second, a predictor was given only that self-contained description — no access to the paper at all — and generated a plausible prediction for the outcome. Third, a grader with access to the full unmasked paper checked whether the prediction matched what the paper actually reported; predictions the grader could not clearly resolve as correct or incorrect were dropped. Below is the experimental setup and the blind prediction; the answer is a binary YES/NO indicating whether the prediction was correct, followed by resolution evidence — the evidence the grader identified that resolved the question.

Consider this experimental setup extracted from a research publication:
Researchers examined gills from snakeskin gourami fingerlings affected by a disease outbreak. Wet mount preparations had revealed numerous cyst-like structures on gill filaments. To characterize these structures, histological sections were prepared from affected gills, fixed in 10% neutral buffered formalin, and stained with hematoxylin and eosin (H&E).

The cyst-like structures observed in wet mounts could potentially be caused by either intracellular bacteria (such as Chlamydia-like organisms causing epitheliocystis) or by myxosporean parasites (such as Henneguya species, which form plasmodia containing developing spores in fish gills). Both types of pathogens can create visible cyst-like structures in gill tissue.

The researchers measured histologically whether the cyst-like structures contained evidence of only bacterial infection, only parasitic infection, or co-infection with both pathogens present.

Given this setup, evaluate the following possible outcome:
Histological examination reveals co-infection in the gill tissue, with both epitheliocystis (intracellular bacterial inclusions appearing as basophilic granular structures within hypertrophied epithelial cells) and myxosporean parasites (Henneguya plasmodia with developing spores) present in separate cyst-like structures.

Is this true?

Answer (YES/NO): NO